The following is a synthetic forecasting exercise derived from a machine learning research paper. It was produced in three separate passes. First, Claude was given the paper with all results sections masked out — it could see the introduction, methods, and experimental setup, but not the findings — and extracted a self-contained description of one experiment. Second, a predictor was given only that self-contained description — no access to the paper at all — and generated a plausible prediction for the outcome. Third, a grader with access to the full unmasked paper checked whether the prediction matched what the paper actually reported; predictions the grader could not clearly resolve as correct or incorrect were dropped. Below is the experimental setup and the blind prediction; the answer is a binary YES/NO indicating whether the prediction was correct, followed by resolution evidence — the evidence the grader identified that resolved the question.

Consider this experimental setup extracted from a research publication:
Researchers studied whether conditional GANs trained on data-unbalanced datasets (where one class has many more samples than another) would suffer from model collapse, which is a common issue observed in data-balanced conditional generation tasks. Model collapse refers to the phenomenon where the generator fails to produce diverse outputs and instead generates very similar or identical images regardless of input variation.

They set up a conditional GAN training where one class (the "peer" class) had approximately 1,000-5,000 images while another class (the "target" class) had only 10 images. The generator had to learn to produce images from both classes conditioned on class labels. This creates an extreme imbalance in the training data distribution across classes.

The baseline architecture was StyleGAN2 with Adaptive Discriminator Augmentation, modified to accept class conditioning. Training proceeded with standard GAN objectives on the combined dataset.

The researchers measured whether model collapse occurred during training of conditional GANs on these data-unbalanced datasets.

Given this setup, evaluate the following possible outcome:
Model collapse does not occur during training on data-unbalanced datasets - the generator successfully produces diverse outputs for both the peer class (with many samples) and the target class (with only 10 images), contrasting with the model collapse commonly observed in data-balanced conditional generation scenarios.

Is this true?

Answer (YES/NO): YES